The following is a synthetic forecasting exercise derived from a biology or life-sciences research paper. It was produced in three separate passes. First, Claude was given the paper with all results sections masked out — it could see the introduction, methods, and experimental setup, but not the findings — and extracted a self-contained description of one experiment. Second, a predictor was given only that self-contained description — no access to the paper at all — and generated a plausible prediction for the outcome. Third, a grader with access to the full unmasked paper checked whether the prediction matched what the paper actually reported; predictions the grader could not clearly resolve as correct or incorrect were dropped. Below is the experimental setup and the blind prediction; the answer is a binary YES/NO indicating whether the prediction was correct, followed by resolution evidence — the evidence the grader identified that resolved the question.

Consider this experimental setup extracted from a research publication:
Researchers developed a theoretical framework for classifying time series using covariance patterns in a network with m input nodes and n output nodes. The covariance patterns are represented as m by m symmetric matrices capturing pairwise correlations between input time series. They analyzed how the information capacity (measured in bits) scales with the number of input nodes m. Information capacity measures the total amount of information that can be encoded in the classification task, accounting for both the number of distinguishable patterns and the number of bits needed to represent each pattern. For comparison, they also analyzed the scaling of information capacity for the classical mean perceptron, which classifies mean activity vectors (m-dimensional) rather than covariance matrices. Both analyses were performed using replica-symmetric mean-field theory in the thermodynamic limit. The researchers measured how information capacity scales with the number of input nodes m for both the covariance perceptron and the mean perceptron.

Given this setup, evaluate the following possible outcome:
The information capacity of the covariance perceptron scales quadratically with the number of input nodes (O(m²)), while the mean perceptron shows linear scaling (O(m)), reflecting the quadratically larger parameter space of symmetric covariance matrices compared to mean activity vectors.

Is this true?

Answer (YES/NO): NO